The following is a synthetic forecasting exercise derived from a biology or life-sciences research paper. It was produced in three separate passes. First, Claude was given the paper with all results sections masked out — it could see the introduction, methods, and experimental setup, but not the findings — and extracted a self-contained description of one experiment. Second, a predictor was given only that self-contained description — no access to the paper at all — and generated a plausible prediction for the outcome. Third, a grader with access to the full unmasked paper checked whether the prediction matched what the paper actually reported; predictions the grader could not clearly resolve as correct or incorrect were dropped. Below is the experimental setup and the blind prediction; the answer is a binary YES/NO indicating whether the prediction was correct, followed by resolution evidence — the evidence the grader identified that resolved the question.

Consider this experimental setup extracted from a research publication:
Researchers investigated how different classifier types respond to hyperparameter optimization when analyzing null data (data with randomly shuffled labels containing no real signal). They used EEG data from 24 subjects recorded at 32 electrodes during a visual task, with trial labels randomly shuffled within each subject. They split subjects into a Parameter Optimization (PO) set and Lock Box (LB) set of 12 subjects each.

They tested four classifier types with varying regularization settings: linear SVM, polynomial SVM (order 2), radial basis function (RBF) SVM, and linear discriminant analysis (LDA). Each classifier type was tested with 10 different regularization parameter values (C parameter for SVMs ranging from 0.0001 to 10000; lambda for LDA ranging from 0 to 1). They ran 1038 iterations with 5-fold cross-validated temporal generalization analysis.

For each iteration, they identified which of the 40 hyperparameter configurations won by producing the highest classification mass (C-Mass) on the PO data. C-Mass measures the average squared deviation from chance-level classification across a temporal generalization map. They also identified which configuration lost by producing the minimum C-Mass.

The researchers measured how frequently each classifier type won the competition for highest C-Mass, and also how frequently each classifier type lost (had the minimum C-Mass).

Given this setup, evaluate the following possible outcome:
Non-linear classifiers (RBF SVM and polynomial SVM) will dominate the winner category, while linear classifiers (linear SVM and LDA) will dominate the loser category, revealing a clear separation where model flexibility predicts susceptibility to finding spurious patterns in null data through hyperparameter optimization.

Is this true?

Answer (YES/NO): NO